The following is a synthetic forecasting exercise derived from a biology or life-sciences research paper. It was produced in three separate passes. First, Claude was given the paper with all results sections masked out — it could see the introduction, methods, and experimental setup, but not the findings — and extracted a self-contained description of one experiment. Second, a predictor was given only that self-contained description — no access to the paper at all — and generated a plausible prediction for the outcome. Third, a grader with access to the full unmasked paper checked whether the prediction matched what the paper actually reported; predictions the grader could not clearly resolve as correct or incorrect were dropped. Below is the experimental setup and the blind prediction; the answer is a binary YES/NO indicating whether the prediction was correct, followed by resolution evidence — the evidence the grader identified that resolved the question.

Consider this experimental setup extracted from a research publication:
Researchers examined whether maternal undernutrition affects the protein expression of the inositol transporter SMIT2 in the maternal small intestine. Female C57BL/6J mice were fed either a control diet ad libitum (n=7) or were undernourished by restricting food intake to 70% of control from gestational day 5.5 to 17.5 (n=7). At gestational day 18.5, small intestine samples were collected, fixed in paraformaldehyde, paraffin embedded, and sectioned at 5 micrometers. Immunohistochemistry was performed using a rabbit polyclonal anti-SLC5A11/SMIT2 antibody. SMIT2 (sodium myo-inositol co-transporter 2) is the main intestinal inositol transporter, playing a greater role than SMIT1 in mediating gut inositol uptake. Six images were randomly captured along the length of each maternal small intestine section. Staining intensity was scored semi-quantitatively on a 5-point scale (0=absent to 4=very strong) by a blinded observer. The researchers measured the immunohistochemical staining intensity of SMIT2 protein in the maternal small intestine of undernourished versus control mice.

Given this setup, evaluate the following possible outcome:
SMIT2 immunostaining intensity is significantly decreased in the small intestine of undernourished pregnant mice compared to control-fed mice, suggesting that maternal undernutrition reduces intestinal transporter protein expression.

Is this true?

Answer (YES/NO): NO